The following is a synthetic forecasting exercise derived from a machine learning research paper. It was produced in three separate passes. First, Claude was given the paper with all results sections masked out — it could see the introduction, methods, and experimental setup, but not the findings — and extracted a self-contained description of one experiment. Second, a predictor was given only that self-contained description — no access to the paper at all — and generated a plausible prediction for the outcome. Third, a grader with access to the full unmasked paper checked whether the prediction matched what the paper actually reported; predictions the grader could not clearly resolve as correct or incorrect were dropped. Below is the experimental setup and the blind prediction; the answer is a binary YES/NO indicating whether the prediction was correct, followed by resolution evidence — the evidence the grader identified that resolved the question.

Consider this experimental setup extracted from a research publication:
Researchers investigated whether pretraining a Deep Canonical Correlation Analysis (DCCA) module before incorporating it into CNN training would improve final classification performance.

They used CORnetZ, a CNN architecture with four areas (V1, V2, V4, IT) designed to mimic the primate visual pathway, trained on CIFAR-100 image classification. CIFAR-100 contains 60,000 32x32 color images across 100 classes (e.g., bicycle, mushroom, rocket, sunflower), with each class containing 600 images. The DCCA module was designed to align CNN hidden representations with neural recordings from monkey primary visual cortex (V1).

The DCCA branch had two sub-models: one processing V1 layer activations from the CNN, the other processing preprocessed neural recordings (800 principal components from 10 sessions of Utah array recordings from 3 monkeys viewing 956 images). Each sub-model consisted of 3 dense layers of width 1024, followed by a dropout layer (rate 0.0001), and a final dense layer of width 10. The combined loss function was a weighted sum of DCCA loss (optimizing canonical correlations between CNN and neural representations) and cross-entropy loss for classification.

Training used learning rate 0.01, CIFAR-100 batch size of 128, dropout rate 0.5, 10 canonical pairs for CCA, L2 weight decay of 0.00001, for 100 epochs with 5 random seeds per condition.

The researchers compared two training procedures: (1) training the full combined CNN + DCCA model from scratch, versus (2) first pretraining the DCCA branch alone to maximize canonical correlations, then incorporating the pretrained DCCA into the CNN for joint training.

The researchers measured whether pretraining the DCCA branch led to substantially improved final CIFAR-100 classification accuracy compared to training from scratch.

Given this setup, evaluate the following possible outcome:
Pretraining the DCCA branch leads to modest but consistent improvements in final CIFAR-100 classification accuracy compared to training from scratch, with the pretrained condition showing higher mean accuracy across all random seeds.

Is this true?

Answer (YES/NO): NO